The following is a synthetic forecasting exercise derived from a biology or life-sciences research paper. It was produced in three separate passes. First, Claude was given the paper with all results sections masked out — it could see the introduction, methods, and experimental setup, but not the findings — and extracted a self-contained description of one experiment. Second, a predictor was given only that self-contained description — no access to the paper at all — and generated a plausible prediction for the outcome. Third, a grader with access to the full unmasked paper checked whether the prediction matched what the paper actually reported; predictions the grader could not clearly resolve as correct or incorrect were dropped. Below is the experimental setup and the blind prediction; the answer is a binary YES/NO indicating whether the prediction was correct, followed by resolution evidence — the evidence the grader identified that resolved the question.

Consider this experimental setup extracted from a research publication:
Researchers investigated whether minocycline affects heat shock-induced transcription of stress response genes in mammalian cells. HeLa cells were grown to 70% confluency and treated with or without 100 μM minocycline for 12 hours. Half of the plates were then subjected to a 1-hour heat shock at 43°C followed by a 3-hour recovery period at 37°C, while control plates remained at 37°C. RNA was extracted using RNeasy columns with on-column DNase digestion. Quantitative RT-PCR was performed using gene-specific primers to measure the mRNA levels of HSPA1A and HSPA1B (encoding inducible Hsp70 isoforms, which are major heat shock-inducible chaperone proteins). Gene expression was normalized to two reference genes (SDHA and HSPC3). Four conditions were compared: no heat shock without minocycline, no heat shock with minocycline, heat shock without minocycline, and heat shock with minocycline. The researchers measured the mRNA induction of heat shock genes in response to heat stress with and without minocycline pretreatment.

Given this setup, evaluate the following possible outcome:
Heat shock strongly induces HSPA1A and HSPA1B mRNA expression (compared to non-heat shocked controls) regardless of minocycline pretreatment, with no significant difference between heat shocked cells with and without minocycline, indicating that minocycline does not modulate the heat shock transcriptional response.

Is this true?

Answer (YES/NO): YES